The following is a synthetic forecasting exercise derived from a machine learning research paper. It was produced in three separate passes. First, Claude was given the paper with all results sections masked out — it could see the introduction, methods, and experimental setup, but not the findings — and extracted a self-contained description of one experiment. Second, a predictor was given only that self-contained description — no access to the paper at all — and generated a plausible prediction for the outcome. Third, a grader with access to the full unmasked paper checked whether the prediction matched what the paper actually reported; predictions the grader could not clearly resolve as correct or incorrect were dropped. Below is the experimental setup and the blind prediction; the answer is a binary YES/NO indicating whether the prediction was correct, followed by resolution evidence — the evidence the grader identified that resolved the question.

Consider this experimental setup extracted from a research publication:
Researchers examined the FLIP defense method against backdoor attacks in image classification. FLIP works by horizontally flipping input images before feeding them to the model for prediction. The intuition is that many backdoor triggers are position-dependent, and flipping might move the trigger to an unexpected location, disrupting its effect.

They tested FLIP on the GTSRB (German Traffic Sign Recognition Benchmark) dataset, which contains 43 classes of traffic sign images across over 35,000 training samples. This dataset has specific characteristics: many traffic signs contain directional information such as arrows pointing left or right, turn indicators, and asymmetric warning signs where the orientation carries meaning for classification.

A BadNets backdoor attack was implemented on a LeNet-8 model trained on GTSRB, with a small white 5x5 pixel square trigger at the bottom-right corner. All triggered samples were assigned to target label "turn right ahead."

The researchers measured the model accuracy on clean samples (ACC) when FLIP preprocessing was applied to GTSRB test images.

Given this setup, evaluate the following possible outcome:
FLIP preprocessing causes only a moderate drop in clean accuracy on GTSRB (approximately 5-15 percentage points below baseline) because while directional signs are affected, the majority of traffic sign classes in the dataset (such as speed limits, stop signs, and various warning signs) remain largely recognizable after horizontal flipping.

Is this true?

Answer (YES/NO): NO